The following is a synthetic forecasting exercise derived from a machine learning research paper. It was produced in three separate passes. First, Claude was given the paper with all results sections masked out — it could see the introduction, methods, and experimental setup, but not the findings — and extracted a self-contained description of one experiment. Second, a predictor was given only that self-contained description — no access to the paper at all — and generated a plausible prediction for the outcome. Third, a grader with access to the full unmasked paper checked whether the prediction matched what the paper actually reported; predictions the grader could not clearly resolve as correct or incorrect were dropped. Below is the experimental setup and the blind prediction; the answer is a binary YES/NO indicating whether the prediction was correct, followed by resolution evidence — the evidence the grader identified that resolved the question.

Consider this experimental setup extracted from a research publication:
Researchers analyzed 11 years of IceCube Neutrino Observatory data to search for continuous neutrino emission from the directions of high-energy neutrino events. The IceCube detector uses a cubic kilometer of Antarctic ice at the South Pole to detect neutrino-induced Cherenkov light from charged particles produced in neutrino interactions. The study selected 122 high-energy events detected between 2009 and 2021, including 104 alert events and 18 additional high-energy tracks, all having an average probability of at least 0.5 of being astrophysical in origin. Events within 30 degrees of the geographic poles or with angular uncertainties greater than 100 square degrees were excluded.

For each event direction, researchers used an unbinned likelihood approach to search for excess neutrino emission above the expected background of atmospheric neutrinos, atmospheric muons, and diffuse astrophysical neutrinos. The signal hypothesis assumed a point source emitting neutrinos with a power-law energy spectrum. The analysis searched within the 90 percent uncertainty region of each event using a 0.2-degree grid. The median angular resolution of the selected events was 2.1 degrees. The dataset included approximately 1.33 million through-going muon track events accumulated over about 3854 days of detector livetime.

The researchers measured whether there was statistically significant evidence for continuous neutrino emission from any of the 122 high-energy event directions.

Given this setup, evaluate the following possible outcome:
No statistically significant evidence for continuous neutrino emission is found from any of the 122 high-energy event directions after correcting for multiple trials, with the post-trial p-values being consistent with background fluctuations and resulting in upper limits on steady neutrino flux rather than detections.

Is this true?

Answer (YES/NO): YES